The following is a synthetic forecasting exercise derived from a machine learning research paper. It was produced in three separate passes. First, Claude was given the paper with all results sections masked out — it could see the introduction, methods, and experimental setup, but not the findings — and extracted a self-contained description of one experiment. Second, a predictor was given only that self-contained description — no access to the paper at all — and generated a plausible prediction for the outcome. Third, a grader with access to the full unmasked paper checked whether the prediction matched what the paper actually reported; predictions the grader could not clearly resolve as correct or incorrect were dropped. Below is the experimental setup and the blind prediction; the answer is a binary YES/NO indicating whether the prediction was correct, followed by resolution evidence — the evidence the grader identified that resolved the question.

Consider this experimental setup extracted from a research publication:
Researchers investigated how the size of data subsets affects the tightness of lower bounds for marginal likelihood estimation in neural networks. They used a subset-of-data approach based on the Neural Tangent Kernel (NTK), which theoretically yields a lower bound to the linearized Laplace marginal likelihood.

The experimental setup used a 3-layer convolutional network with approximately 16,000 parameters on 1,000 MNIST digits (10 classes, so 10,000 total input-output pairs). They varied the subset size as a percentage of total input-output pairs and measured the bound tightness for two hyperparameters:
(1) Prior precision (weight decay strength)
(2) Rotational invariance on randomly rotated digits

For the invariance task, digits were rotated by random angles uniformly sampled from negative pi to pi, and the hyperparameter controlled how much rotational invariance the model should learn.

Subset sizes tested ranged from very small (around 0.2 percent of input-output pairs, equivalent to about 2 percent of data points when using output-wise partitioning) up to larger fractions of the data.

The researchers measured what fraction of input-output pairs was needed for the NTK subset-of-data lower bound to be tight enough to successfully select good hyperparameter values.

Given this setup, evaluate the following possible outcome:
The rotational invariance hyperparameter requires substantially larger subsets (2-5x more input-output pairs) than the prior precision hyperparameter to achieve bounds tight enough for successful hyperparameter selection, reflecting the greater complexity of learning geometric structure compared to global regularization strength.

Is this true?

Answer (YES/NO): NO